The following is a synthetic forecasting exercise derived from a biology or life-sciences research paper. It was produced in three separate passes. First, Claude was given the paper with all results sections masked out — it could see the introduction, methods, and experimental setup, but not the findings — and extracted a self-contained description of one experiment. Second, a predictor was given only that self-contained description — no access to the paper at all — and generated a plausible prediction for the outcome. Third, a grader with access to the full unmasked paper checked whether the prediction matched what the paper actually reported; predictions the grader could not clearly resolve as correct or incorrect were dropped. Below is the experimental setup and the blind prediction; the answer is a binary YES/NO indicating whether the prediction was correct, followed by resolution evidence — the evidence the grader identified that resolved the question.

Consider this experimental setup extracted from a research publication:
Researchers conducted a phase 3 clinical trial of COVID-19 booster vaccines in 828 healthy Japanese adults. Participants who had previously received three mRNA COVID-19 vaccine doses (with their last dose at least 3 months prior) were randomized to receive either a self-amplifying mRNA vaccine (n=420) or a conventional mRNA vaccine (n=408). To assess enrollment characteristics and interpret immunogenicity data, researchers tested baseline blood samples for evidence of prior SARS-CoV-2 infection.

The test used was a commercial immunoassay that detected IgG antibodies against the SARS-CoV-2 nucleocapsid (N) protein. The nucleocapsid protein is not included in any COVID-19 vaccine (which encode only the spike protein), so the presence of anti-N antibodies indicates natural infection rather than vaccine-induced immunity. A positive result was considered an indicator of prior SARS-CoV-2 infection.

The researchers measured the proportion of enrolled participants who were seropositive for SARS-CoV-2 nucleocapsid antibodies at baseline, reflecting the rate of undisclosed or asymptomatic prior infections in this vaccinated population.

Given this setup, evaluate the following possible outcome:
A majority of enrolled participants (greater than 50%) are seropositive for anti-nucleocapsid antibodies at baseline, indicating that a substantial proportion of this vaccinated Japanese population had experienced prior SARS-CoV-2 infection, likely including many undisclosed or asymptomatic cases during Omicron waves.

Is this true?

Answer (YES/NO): NO